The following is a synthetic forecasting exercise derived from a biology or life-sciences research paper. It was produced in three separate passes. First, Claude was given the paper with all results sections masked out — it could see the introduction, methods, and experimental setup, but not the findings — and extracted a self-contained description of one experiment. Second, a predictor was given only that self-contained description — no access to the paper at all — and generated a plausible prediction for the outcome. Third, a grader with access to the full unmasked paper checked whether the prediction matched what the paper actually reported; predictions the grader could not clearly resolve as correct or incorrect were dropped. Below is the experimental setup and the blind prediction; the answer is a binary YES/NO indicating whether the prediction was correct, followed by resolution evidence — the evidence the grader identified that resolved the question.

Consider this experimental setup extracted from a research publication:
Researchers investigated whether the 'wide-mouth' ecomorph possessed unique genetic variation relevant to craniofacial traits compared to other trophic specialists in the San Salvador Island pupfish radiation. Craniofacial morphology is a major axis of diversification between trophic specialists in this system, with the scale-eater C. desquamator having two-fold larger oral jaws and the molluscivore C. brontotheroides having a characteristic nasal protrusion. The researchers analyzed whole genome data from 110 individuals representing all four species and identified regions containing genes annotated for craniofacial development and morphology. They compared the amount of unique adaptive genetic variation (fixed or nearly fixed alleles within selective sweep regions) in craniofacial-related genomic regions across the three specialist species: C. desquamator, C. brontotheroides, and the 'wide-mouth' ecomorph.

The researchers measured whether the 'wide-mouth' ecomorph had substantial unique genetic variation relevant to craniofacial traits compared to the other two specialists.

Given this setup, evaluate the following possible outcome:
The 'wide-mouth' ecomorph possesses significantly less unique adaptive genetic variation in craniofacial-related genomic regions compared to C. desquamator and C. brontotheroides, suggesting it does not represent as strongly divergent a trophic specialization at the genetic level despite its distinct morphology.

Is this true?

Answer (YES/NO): YES